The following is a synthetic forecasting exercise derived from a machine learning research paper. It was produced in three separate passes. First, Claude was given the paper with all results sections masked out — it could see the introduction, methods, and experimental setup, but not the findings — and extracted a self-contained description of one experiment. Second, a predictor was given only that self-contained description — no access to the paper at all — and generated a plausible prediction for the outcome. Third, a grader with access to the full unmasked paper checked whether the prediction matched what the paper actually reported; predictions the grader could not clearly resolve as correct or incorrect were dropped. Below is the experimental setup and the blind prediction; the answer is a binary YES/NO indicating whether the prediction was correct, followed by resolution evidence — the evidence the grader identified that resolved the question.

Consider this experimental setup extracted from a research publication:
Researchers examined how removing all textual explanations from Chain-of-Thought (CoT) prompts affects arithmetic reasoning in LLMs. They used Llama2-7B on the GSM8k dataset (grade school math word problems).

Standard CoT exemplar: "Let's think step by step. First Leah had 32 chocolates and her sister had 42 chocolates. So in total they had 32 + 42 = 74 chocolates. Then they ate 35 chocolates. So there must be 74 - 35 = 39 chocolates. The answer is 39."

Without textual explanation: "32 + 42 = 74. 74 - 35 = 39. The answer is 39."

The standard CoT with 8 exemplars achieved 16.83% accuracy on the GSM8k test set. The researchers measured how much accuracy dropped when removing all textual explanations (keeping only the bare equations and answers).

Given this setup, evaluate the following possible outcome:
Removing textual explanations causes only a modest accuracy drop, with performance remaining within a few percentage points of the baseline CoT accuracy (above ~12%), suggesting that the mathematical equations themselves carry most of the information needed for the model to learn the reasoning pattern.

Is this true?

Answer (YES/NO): YES